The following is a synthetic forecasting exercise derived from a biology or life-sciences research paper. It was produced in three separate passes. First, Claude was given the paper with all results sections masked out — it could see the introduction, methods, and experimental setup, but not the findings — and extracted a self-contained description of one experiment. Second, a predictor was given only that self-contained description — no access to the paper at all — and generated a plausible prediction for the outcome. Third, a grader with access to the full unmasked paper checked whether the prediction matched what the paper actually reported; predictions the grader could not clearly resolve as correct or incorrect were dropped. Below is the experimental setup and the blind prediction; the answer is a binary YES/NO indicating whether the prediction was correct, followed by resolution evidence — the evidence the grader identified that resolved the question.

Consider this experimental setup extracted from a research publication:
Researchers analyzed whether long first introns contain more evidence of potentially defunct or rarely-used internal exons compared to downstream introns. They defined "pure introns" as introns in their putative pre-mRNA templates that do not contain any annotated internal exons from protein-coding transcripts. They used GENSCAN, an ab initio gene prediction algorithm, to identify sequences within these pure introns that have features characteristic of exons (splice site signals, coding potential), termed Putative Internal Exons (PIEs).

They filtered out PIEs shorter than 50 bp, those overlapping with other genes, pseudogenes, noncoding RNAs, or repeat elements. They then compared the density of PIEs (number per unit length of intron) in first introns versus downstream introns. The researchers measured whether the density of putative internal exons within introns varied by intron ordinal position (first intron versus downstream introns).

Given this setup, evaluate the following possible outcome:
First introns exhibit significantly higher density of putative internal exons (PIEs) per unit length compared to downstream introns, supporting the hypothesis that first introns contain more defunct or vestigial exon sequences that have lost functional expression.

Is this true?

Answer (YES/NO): YES